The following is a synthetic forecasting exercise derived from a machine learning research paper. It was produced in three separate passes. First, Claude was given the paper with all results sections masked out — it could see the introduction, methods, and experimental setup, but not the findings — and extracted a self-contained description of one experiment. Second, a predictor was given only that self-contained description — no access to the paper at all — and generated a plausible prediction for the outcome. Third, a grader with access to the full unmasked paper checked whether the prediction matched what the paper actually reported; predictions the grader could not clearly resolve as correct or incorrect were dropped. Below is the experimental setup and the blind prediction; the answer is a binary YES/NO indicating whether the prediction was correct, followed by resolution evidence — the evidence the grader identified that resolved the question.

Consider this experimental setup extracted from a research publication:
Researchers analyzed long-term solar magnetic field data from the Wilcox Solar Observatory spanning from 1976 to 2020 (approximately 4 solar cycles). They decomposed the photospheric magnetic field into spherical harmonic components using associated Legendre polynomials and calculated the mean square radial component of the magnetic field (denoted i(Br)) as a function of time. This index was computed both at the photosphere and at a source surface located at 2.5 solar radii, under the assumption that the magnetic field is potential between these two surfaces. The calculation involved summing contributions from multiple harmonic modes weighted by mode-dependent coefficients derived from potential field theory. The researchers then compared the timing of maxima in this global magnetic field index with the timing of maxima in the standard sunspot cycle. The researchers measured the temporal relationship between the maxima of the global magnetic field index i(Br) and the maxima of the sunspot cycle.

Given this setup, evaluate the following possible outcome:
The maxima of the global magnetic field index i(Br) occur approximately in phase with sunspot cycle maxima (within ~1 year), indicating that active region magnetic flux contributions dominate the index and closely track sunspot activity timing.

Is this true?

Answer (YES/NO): NO